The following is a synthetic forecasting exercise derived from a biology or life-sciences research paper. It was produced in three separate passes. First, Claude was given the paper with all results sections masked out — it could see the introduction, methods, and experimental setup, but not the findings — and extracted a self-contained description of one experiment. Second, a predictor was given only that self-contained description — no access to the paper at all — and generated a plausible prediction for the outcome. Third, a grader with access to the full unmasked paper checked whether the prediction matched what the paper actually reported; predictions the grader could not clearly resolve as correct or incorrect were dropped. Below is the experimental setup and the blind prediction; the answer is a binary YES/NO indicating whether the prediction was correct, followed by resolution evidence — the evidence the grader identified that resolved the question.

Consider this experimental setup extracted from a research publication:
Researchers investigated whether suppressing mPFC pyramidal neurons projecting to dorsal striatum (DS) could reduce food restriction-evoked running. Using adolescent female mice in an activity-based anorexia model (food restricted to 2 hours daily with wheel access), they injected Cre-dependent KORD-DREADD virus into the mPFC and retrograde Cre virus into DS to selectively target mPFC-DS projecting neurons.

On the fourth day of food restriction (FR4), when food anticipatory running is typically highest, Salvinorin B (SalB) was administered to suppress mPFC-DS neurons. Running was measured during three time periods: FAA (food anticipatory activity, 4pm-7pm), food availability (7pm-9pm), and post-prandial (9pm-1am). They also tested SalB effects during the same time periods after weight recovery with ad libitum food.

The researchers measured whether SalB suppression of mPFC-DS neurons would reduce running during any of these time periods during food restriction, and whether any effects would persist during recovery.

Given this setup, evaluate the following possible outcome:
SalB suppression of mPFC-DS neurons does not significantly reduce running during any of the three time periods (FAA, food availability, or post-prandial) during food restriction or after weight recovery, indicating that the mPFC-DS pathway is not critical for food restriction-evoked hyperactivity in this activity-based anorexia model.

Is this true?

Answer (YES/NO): NO